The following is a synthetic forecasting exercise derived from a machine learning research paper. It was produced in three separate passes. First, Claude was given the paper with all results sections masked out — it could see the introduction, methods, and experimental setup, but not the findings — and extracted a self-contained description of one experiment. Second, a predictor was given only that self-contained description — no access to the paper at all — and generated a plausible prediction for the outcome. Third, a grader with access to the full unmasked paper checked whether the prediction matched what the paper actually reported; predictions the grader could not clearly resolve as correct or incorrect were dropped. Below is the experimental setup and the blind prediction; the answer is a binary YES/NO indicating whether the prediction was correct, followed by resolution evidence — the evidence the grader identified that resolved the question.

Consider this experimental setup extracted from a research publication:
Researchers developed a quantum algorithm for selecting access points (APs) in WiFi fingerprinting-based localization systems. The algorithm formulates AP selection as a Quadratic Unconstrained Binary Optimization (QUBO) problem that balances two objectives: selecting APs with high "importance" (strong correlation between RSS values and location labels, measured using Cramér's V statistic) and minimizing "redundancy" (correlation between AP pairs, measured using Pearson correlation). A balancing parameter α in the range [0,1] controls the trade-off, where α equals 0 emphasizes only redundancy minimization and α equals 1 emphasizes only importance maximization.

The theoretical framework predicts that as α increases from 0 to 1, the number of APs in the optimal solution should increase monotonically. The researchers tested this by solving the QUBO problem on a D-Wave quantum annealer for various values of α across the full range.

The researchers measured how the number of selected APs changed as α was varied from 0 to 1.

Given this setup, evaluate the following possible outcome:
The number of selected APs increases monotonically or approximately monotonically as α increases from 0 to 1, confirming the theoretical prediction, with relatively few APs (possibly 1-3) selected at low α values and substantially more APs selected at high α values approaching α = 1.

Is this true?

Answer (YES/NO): YES